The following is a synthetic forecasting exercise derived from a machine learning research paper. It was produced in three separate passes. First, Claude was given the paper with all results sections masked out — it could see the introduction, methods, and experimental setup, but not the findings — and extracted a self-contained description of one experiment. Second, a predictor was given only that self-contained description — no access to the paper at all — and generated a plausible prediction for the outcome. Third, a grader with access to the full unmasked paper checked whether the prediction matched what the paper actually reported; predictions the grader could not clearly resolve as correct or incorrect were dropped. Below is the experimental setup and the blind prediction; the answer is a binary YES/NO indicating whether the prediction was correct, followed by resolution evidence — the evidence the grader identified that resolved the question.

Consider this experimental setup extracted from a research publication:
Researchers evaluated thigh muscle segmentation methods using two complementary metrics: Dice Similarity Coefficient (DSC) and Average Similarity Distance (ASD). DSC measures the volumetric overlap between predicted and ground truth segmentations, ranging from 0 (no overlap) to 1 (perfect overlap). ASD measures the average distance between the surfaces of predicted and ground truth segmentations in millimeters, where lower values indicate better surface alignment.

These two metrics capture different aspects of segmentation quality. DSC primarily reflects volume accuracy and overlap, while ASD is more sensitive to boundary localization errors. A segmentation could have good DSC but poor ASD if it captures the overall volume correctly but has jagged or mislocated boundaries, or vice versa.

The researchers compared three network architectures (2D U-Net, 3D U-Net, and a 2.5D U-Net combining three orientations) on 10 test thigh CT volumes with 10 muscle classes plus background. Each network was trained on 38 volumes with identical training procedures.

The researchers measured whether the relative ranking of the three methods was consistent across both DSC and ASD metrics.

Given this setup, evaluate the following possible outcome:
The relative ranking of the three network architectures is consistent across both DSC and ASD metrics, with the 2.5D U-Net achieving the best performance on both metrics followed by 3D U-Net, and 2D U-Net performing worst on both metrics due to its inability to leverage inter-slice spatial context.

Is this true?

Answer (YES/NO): NO